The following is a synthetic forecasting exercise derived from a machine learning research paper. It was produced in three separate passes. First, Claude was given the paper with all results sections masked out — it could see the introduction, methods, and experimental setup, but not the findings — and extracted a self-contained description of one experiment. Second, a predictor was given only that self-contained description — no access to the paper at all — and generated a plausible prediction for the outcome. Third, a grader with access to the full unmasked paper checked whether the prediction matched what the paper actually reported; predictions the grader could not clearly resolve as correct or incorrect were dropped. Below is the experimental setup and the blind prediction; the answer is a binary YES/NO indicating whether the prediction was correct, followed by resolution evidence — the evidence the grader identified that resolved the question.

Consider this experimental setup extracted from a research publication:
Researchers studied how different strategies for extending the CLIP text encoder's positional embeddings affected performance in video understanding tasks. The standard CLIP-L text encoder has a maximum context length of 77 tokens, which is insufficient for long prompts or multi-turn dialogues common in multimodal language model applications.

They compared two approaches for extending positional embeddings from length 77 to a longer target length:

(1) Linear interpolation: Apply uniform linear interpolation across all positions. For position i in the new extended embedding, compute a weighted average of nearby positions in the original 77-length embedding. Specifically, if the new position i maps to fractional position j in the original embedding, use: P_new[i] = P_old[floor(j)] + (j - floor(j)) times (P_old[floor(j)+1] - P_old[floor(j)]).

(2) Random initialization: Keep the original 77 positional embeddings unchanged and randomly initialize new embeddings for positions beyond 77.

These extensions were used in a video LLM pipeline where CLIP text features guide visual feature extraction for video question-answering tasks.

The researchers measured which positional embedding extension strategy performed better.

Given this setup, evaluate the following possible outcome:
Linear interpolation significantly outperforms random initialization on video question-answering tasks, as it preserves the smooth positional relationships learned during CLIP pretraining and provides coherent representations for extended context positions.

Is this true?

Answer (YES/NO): NO